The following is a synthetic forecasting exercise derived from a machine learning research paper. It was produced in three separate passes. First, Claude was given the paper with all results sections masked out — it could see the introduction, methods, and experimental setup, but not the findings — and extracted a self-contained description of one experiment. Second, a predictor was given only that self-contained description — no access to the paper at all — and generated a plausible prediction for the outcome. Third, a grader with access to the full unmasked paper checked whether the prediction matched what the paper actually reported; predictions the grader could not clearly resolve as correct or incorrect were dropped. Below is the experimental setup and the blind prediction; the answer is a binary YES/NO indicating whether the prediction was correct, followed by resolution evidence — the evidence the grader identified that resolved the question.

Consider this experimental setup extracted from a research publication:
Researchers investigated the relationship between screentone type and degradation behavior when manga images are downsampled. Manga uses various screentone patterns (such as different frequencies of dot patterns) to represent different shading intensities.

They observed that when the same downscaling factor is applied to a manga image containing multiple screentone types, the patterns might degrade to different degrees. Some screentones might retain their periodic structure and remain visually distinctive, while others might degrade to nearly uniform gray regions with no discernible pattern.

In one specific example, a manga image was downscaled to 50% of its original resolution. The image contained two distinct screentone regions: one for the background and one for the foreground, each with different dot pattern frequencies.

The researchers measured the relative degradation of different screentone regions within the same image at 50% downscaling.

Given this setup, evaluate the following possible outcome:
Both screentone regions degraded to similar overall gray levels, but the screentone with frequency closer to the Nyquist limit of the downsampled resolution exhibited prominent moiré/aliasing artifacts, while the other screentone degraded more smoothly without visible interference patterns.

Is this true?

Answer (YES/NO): NO